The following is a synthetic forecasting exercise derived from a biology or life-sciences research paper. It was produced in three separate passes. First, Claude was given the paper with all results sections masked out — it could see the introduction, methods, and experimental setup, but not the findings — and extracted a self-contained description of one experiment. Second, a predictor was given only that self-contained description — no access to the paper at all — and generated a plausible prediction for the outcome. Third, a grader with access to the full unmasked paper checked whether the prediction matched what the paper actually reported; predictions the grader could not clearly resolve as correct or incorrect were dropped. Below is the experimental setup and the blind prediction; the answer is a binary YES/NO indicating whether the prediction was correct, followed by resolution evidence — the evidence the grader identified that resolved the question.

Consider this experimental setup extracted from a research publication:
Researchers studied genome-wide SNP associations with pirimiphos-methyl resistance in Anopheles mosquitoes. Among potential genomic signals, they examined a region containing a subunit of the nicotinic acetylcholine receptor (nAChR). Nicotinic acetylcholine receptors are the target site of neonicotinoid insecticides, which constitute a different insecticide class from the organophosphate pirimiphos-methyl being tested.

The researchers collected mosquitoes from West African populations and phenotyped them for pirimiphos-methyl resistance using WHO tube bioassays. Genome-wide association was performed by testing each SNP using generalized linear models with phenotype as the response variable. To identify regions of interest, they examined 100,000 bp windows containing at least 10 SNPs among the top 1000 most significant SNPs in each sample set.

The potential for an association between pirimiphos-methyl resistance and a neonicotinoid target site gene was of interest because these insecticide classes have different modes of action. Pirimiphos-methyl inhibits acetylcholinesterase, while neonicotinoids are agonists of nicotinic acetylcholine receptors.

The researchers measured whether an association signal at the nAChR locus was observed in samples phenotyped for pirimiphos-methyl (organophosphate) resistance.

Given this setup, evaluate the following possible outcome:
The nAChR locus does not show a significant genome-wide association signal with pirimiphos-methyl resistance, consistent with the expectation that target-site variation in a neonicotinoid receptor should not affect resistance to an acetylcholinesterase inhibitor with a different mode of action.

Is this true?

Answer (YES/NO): NO